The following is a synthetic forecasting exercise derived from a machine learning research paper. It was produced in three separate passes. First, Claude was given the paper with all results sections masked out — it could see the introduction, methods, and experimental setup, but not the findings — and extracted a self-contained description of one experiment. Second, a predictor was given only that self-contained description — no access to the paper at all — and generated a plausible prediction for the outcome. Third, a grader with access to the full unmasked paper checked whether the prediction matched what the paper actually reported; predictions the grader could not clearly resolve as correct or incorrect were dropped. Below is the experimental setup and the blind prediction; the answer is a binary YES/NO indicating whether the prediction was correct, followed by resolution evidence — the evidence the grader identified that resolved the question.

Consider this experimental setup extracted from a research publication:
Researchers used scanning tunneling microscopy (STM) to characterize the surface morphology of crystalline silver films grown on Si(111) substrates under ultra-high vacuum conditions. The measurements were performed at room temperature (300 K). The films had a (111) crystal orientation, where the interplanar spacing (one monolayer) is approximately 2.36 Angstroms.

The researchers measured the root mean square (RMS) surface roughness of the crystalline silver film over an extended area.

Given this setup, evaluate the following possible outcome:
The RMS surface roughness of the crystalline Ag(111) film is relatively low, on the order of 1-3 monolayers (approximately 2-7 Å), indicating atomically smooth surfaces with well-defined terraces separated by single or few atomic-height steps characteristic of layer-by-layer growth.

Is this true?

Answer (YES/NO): YES